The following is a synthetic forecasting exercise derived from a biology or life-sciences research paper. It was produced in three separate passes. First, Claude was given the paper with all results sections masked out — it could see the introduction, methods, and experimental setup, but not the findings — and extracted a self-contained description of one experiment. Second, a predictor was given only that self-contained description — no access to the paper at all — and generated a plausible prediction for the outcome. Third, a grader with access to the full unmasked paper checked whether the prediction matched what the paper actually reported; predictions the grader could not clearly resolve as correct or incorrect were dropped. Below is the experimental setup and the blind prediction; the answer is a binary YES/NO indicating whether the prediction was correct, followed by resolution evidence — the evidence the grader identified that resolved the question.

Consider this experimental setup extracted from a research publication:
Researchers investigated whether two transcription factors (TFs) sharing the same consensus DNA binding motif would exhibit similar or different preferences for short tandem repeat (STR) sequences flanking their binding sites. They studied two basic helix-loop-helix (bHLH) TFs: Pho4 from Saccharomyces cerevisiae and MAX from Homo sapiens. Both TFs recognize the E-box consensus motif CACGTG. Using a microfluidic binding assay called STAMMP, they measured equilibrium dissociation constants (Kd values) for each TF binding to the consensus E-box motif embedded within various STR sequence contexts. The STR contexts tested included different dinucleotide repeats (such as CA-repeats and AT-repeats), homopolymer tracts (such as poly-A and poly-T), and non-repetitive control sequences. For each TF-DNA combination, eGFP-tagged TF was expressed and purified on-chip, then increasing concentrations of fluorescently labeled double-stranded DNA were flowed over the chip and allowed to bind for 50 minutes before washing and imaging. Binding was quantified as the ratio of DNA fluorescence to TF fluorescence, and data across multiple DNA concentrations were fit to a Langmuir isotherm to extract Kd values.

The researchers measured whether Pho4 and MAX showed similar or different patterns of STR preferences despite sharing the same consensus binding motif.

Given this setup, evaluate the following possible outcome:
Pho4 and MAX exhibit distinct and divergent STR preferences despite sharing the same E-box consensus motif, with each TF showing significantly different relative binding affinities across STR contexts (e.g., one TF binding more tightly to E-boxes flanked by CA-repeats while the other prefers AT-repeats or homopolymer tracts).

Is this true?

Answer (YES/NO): YES